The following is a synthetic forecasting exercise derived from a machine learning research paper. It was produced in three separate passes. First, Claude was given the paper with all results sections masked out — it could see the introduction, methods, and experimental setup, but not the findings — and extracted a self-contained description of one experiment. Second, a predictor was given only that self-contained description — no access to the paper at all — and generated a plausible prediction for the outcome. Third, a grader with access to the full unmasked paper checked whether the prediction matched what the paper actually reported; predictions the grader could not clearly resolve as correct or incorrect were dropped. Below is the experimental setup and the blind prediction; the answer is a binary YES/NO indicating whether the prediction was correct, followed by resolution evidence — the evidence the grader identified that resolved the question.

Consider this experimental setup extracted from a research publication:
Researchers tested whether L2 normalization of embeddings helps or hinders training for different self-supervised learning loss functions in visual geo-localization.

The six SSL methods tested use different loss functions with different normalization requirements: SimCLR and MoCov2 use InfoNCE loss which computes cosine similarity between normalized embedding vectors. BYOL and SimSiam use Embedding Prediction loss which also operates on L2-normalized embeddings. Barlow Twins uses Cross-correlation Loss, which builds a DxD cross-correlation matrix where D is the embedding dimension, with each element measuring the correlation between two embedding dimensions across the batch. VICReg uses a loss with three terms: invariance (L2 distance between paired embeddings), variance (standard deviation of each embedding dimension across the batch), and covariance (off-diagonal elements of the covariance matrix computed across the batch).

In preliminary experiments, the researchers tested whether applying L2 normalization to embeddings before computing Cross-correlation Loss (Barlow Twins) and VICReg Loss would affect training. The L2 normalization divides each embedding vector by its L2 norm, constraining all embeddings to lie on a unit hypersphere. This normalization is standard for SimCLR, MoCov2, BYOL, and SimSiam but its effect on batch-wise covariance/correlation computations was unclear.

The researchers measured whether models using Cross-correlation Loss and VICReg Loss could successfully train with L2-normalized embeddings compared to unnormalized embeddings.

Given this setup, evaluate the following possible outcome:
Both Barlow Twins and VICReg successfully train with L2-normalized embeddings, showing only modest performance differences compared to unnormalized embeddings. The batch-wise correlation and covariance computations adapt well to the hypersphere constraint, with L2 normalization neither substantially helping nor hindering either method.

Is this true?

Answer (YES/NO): NO